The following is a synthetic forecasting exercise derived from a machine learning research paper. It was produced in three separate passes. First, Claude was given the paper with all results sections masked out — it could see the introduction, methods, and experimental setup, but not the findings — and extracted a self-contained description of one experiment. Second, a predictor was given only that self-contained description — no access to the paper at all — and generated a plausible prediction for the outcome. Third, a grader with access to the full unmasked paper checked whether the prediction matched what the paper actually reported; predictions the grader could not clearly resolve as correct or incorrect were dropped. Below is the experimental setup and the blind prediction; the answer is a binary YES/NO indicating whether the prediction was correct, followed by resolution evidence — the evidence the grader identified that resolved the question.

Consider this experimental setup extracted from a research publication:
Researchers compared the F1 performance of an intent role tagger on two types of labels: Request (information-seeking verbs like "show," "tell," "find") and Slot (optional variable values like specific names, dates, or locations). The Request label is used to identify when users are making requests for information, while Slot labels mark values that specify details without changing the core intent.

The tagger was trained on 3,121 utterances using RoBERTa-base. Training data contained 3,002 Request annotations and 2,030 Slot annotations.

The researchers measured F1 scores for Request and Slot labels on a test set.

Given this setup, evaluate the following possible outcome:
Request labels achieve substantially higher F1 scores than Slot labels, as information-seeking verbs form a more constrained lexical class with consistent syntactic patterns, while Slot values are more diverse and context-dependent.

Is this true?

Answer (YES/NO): YES